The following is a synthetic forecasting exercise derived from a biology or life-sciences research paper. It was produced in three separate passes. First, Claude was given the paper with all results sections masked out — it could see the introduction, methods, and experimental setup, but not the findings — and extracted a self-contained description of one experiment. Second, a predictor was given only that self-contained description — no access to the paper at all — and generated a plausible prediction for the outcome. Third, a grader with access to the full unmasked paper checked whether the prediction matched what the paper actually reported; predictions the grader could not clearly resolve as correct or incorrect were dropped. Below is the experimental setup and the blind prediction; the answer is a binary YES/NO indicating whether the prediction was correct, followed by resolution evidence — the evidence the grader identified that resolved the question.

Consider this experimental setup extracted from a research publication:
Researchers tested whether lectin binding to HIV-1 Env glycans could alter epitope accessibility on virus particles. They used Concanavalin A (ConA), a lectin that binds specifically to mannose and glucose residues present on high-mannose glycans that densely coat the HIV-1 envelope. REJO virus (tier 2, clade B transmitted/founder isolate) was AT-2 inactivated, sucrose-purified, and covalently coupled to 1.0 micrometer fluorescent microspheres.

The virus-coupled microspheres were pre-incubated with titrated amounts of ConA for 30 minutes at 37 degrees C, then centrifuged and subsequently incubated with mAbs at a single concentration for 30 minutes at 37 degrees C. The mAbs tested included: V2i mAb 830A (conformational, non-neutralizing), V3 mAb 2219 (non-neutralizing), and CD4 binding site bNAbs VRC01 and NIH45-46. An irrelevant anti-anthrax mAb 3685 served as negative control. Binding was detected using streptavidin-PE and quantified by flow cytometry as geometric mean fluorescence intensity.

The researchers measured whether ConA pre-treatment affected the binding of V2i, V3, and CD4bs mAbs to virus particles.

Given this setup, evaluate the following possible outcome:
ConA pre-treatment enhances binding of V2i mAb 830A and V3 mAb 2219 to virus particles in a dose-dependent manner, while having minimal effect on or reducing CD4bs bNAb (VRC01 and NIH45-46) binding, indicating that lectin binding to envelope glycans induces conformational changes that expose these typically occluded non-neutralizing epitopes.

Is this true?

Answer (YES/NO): NO